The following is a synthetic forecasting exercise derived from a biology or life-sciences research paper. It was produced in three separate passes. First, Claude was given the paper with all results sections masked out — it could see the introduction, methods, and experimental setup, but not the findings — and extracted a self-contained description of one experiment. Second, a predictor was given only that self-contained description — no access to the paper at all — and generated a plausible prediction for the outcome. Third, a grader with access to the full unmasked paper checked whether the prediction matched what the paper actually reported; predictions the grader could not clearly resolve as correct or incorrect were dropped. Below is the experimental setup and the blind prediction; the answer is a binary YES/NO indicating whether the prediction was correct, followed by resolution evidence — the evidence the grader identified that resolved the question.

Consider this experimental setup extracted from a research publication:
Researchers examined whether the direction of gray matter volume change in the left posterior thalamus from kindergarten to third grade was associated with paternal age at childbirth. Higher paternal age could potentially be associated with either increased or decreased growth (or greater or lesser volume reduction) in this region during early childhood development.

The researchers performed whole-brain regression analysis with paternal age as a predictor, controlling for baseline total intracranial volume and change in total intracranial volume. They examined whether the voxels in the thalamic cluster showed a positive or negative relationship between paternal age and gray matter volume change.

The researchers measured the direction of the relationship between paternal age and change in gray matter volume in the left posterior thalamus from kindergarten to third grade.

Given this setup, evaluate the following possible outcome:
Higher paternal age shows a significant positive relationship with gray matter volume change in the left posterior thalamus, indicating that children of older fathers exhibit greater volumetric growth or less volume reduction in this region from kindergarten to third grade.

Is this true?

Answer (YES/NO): YES